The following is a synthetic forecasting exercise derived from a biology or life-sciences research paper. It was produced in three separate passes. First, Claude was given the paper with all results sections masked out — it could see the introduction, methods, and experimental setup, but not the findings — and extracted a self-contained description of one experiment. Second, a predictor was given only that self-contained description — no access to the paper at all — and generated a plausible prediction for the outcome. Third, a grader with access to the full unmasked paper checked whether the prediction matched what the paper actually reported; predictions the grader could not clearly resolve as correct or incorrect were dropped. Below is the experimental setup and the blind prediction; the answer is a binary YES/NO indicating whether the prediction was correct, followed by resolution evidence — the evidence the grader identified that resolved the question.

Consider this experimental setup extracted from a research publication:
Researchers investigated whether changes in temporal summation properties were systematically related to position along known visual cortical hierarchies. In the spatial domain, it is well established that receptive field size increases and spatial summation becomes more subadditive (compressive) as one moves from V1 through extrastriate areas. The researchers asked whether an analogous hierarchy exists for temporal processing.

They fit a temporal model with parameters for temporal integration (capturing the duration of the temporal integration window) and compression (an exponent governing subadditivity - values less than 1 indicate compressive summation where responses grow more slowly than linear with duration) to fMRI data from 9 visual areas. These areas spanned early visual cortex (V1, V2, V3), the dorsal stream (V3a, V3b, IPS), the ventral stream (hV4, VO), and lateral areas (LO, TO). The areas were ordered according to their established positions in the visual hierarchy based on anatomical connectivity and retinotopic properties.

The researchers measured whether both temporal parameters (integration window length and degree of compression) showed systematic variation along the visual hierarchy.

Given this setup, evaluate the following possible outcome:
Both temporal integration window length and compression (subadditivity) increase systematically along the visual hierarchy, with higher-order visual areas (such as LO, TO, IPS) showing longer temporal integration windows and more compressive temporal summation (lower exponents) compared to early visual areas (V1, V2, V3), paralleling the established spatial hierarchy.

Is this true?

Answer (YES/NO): YES